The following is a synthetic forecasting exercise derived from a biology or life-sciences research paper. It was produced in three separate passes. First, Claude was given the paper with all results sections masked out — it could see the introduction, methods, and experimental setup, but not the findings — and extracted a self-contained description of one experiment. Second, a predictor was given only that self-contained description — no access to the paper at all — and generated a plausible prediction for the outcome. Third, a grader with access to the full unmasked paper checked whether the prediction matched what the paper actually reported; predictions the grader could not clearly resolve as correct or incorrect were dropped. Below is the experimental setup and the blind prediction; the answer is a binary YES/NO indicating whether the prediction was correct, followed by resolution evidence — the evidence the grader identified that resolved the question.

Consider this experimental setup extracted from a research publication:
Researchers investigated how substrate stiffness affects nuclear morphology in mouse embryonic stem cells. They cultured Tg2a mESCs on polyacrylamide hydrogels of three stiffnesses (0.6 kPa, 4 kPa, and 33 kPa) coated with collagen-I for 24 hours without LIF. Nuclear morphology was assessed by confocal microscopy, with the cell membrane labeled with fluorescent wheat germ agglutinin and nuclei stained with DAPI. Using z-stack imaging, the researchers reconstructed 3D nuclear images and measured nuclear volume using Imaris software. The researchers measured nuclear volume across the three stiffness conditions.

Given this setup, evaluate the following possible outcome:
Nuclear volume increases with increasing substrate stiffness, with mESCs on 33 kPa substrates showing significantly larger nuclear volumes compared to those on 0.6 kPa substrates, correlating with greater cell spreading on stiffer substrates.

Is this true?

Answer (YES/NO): NO